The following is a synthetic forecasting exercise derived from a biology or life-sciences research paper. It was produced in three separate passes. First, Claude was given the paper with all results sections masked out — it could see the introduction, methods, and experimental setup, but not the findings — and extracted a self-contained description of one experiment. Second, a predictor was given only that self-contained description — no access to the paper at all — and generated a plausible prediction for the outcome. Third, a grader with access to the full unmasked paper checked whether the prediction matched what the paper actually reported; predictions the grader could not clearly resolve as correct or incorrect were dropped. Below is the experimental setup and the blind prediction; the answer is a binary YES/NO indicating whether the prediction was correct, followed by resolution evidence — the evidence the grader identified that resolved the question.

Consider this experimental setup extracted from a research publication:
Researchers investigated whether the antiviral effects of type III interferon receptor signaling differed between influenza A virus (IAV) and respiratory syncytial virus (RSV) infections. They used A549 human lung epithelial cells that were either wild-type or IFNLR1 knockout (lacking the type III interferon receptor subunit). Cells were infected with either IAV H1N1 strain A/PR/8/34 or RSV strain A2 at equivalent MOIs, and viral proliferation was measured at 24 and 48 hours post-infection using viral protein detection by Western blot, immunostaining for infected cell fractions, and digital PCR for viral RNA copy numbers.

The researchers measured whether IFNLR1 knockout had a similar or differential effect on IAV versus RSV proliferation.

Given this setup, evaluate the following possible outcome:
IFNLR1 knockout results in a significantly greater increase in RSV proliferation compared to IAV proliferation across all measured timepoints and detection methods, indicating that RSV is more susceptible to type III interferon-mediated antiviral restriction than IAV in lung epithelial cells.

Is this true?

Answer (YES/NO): NO